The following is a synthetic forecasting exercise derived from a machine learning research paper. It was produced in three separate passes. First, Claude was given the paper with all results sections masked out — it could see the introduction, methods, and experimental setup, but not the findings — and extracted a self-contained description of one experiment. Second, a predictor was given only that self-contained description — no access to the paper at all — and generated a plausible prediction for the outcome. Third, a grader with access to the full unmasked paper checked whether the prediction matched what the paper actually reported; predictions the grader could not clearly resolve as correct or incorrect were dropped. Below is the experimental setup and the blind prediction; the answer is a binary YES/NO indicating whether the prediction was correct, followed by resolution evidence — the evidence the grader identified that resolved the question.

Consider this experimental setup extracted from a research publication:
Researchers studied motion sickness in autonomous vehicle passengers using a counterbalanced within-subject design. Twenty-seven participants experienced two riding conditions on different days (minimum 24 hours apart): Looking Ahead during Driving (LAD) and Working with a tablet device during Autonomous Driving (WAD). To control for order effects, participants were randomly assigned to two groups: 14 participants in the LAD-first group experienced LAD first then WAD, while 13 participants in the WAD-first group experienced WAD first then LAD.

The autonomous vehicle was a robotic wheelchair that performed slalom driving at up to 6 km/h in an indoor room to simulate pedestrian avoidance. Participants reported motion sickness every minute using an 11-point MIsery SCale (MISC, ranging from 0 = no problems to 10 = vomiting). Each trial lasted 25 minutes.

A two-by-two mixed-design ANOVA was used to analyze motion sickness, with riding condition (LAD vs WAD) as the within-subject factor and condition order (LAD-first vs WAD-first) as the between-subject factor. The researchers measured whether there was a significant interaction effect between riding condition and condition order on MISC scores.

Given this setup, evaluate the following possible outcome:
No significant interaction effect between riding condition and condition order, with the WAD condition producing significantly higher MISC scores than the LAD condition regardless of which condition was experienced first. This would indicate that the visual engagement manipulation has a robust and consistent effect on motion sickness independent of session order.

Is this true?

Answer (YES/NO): YES